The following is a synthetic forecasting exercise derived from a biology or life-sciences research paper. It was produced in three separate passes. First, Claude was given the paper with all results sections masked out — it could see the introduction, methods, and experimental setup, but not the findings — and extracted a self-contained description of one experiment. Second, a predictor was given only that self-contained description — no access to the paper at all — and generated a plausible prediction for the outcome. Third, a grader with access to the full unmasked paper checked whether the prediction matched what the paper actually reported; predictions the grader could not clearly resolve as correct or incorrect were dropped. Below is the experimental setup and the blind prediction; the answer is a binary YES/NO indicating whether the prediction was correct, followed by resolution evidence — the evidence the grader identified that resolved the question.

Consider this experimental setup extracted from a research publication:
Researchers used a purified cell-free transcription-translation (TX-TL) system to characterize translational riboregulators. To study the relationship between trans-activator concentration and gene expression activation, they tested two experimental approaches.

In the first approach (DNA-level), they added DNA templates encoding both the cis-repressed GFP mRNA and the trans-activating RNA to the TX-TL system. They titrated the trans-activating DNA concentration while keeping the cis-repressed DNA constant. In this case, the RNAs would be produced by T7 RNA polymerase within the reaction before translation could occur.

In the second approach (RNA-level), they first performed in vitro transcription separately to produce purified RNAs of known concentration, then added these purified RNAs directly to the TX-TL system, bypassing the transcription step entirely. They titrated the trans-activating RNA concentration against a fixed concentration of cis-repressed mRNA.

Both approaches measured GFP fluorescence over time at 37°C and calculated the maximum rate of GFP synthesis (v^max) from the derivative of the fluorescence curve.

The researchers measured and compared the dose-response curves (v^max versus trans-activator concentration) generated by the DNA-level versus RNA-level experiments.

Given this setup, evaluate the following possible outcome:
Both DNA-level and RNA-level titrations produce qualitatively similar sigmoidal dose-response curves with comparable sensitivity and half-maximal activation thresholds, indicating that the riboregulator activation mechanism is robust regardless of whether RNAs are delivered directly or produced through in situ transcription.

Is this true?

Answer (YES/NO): NO